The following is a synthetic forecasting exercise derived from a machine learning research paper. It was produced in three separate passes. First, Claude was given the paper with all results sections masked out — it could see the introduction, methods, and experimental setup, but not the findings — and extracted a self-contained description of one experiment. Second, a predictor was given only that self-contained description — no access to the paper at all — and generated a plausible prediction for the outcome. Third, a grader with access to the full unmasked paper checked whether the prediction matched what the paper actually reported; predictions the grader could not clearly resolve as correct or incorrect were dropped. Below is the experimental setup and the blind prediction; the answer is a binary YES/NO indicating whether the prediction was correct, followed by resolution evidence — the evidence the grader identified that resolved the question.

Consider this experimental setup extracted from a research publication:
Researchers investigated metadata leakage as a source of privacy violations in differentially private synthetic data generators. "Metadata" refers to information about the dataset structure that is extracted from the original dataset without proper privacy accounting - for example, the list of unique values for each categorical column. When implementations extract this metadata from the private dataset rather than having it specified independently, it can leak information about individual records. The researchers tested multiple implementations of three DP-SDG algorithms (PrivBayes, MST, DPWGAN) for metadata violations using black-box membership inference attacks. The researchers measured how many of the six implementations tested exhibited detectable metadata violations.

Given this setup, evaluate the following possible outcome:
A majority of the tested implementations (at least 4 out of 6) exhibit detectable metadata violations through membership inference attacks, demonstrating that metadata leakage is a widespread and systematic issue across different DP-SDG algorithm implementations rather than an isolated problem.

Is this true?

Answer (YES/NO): YES